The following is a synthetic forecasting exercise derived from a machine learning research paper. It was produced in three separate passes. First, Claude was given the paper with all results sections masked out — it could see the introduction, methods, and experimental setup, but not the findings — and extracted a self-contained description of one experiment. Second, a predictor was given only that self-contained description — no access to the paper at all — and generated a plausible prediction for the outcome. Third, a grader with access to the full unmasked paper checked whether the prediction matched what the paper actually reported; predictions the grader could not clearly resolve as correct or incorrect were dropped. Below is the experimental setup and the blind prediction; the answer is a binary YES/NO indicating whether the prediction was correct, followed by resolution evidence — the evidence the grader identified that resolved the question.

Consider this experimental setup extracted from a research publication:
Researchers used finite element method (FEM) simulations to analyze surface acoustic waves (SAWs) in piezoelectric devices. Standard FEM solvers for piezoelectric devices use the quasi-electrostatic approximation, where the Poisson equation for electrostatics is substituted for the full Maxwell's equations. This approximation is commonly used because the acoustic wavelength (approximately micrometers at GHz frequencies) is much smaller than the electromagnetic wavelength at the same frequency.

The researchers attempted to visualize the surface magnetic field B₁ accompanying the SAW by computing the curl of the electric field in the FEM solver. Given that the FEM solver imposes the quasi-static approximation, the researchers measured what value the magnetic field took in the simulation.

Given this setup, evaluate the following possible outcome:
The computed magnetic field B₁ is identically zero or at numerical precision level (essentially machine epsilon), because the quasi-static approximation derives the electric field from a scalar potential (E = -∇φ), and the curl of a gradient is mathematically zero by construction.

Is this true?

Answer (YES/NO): YES